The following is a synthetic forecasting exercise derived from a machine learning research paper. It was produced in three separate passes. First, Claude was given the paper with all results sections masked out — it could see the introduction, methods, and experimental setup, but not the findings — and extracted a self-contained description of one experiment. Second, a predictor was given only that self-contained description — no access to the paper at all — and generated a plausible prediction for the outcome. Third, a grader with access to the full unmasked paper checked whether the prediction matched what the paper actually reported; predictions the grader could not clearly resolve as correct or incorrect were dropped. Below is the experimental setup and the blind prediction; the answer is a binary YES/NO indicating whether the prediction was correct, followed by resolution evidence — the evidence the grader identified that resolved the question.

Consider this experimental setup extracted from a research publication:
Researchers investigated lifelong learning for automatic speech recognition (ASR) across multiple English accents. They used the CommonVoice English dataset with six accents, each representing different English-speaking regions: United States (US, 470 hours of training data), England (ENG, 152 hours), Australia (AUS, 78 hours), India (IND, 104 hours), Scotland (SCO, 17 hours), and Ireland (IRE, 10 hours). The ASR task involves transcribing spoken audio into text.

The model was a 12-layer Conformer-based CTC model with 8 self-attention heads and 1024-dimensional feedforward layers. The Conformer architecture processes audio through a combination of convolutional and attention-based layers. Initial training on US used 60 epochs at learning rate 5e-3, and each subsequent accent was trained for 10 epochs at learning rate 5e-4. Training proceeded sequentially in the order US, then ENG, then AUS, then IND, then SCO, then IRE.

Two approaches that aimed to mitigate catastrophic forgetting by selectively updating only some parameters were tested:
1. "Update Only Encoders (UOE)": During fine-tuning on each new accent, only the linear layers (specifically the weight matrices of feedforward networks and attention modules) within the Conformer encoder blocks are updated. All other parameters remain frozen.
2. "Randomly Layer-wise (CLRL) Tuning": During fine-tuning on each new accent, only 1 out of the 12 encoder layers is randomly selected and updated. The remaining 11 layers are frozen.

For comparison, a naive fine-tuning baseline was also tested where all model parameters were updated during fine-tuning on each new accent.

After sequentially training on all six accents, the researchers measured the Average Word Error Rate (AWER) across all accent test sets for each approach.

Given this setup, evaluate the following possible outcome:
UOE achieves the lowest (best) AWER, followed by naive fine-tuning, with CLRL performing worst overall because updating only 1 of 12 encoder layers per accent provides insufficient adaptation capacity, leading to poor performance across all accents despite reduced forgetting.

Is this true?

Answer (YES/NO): NO